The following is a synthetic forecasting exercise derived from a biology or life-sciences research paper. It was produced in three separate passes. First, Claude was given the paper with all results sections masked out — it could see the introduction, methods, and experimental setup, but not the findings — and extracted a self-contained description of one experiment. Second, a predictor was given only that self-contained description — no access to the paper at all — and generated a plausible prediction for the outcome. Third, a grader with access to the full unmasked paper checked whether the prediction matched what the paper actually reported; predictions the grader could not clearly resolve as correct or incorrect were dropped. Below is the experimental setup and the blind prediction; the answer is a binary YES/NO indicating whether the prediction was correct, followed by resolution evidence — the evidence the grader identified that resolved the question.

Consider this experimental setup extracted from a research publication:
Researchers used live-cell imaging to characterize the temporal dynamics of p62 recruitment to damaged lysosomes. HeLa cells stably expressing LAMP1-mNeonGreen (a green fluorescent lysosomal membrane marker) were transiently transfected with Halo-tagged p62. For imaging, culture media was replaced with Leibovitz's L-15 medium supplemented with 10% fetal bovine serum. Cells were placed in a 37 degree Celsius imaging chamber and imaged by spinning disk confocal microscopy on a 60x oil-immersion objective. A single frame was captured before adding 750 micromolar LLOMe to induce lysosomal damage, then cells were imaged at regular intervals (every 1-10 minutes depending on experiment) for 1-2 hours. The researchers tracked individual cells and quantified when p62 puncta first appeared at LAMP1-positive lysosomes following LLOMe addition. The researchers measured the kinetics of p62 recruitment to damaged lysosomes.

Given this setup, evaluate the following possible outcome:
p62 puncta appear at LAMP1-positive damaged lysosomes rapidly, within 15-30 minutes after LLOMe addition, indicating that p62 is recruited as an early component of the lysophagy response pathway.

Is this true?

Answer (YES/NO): NO